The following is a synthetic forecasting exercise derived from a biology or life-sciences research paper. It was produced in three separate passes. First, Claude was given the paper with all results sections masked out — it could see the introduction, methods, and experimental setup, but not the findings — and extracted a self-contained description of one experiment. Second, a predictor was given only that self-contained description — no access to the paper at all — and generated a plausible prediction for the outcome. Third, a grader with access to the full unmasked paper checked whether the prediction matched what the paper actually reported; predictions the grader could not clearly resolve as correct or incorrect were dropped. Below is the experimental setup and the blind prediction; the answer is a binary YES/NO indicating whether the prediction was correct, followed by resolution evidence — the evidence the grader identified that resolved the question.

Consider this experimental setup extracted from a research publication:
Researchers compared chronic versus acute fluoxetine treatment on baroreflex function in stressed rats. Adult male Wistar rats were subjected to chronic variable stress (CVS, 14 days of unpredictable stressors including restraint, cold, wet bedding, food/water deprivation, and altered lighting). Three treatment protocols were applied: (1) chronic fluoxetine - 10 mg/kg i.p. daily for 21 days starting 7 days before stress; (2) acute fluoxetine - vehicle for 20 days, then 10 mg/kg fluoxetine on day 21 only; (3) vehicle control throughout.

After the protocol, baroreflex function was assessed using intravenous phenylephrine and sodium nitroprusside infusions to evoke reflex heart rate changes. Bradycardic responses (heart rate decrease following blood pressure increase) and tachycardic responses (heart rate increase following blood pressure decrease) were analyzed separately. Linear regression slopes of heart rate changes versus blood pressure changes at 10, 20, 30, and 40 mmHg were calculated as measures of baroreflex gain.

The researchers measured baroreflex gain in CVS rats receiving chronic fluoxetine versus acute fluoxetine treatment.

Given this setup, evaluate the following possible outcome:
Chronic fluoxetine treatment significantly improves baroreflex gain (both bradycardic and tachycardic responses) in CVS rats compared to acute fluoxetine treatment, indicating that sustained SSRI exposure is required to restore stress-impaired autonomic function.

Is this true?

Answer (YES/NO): NO